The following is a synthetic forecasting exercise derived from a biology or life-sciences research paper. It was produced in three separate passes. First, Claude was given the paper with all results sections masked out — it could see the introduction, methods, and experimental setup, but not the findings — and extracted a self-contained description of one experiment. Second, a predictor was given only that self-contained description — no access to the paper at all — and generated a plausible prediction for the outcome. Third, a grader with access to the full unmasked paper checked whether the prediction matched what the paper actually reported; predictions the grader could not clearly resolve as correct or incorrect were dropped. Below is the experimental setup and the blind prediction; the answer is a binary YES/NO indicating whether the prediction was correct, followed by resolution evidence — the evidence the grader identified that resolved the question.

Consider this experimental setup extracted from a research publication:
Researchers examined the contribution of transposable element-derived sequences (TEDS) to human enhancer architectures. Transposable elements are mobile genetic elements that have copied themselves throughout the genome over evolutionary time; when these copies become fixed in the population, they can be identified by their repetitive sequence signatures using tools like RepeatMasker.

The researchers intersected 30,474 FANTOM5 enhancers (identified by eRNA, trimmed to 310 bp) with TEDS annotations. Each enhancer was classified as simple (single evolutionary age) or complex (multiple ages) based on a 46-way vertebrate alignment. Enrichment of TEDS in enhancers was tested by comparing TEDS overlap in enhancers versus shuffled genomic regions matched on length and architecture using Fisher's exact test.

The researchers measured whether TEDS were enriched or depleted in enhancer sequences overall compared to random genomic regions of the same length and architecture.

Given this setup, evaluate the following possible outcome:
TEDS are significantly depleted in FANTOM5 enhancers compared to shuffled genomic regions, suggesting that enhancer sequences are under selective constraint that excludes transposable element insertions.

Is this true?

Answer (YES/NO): YES